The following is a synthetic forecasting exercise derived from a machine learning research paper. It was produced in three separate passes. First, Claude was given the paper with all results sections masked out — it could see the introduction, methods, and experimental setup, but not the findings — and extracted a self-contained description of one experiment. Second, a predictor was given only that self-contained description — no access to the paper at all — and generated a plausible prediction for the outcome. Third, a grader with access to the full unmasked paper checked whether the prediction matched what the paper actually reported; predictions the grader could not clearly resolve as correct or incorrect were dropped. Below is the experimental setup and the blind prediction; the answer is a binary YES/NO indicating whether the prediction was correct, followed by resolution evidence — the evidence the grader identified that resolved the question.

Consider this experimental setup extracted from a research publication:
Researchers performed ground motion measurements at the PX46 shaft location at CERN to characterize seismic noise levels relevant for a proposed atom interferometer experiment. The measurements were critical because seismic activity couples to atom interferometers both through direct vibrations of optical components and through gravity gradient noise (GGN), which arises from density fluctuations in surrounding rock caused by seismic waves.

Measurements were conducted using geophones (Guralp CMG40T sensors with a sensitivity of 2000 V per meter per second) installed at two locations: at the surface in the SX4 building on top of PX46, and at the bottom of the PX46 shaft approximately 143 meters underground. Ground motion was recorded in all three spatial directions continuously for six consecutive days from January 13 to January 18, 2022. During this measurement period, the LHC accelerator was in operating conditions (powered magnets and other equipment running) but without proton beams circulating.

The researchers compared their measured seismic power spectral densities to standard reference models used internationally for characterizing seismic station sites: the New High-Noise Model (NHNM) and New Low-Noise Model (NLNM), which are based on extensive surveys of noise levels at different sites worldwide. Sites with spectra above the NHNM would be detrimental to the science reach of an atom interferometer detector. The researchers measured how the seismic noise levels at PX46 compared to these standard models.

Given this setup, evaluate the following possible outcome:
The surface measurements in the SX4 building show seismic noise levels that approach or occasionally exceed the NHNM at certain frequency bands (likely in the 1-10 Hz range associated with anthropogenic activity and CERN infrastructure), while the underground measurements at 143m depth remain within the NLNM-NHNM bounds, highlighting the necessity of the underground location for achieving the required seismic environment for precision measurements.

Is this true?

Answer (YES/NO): NO